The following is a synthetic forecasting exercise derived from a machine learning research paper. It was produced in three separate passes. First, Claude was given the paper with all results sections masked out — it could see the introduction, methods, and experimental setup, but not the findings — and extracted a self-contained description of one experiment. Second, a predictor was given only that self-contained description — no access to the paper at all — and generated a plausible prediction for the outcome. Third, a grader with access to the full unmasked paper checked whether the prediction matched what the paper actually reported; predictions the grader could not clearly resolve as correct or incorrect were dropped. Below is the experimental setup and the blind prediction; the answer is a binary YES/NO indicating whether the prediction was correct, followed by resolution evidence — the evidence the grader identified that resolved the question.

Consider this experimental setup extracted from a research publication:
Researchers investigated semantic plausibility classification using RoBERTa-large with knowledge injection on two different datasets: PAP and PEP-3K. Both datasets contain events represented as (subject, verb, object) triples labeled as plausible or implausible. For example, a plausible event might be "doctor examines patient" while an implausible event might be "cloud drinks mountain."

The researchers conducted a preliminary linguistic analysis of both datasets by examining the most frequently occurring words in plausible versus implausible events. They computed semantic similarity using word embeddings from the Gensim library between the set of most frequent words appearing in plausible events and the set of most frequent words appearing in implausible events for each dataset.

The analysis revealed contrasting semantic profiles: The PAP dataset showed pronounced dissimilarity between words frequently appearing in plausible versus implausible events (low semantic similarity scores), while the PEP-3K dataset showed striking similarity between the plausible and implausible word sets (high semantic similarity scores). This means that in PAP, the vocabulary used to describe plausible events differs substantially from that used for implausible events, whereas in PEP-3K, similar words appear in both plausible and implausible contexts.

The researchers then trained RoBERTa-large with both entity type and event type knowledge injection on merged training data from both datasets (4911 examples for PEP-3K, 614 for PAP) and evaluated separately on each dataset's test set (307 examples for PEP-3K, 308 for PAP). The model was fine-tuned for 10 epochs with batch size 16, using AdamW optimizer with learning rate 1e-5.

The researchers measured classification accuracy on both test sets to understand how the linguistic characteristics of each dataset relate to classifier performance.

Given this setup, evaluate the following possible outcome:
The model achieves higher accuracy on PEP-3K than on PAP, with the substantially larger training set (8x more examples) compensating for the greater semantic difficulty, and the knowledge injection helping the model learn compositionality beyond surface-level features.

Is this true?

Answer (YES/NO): YES